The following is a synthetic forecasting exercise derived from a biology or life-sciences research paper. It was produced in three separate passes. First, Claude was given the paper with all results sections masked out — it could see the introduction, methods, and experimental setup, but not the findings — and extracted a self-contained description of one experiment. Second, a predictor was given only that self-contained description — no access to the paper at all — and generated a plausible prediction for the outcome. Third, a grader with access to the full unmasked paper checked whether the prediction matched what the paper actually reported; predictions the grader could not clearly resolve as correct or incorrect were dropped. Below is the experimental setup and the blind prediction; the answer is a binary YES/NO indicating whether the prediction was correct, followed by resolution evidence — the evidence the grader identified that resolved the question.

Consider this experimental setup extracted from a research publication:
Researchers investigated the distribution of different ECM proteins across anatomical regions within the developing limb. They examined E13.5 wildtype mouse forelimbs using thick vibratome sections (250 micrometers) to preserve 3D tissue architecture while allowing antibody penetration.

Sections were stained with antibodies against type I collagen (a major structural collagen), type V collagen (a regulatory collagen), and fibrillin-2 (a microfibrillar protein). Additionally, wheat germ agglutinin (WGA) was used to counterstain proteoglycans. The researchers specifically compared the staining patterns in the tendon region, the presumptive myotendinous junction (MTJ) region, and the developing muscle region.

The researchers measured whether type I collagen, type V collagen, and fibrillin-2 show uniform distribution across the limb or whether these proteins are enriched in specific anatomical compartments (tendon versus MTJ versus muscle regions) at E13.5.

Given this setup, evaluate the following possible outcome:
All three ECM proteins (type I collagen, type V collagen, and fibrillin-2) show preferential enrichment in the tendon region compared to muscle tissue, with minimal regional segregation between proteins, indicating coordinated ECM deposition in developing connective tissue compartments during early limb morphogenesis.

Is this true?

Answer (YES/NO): YES